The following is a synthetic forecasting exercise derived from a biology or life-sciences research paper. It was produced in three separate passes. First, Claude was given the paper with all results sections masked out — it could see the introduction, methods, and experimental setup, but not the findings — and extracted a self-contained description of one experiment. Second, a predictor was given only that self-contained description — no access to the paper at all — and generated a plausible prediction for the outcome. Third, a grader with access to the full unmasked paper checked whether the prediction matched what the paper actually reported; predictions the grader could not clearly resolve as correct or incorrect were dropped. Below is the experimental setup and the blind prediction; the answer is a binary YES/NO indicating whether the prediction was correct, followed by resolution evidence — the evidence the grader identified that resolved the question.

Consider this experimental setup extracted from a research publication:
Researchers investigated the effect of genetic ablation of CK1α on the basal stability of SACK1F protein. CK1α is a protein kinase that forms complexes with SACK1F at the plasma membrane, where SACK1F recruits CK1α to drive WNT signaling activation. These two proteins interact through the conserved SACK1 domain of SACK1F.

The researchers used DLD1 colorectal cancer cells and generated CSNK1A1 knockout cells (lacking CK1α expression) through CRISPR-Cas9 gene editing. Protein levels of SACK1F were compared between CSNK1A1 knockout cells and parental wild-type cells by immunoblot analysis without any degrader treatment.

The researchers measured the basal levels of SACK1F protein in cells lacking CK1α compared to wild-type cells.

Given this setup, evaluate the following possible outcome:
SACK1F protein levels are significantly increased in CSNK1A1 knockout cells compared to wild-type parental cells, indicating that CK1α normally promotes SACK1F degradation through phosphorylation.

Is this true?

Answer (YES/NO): NO